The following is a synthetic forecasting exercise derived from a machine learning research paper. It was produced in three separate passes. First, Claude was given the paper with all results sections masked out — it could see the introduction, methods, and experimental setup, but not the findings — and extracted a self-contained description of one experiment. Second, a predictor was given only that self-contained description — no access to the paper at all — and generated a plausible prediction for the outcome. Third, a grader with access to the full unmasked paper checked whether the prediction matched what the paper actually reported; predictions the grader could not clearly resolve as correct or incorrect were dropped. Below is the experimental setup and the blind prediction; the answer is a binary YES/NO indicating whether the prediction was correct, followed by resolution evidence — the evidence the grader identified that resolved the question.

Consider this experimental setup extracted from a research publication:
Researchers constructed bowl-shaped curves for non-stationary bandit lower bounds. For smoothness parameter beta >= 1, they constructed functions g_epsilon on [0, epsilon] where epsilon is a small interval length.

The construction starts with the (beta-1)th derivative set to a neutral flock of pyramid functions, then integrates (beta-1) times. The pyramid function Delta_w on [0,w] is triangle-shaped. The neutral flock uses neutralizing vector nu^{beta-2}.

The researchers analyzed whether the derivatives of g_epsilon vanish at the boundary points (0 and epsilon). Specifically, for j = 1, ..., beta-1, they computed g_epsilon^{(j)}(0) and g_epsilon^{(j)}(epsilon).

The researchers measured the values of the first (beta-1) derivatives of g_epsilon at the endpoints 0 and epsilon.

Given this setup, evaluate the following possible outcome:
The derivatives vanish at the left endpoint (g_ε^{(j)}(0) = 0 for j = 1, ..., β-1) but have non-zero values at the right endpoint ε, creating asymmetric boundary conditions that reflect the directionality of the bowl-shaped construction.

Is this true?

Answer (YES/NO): NO